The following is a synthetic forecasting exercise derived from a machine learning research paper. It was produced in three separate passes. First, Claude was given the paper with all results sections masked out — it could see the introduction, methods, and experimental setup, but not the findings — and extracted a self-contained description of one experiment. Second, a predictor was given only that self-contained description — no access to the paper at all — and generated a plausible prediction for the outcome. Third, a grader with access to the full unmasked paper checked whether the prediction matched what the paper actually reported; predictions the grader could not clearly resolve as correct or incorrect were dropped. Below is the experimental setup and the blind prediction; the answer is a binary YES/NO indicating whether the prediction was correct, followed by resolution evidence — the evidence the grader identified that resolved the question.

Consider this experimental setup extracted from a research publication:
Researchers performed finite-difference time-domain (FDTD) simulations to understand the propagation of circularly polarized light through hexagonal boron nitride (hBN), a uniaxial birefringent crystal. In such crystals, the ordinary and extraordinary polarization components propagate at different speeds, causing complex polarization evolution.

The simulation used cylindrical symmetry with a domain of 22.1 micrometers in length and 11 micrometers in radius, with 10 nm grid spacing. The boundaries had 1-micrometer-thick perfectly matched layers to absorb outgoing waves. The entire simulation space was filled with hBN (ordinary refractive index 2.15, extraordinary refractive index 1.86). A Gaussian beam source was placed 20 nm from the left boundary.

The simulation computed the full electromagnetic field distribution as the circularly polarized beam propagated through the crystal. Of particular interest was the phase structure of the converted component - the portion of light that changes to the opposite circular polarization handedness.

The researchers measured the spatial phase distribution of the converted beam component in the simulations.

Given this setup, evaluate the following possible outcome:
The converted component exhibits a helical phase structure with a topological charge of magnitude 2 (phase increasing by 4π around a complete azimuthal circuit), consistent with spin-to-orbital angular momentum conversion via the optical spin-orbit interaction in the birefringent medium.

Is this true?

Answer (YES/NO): YES